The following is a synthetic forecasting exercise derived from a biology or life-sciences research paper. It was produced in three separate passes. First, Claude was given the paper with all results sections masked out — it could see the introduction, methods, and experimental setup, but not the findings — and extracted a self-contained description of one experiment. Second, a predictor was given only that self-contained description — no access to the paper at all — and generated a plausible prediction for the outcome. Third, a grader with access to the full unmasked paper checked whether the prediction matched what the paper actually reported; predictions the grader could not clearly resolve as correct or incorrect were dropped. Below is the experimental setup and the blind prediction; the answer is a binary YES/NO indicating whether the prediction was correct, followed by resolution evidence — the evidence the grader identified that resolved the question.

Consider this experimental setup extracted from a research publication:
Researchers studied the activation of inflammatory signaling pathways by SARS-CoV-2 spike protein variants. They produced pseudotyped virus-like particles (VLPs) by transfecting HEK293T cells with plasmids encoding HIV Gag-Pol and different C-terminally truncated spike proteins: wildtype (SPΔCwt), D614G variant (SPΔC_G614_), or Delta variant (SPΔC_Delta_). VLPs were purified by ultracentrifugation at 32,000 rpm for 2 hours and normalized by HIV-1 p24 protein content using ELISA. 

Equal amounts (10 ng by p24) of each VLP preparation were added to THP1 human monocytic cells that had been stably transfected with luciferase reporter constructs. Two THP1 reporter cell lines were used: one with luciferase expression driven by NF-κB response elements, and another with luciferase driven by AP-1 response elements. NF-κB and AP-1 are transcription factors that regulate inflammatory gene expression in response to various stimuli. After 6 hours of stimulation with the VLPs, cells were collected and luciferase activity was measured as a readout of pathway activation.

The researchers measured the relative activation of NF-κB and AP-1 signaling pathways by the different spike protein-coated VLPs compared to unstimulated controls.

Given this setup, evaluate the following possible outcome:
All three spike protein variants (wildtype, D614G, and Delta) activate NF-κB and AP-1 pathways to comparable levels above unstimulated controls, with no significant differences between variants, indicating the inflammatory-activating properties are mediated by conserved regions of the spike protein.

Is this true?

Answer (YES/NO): NO